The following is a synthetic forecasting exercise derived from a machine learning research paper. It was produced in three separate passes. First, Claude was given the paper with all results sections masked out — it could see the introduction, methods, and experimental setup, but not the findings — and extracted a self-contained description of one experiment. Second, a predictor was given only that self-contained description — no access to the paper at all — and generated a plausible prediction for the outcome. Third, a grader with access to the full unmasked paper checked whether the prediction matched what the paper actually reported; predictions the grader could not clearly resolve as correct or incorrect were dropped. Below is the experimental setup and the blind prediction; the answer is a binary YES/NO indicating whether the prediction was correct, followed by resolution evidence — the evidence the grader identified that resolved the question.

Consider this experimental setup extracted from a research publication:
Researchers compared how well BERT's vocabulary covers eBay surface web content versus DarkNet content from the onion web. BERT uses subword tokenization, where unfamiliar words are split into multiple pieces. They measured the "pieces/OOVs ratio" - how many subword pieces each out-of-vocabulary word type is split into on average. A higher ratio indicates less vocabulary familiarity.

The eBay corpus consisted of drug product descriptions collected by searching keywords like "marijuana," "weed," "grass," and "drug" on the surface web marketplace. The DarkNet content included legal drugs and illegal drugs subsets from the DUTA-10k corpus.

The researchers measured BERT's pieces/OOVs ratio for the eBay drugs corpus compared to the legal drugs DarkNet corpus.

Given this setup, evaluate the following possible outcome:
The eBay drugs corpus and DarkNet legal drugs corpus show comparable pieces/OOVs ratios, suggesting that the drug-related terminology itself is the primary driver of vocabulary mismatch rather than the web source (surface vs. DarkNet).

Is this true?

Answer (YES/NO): NO